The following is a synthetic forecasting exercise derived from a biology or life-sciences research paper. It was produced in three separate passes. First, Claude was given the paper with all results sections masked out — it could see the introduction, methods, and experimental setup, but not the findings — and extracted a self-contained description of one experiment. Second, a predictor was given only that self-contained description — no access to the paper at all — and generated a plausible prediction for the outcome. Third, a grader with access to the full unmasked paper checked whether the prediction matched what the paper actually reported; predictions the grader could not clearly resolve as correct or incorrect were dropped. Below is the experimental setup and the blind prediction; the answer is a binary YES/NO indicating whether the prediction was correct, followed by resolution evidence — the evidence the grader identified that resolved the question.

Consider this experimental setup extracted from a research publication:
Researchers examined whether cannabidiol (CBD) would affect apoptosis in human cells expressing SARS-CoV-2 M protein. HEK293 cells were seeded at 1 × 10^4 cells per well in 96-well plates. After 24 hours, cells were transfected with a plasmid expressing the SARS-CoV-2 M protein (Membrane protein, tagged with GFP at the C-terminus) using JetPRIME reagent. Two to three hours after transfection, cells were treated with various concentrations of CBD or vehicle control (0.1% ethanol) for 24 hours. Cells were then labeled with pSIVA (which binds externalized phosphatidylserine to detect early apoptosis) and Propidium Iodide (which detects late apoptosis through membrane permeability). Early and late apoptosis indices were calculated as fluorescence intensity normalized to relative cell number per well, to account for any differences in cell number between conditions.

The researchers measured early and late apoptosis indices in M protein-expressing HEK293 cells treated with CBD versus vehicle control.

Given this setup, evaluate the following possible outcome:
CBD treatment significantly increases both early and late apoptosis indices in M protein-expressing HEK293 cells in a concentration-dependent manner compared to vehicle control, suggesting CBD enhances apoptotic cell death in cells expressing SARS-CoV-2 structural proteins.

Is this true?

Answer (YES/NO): YES